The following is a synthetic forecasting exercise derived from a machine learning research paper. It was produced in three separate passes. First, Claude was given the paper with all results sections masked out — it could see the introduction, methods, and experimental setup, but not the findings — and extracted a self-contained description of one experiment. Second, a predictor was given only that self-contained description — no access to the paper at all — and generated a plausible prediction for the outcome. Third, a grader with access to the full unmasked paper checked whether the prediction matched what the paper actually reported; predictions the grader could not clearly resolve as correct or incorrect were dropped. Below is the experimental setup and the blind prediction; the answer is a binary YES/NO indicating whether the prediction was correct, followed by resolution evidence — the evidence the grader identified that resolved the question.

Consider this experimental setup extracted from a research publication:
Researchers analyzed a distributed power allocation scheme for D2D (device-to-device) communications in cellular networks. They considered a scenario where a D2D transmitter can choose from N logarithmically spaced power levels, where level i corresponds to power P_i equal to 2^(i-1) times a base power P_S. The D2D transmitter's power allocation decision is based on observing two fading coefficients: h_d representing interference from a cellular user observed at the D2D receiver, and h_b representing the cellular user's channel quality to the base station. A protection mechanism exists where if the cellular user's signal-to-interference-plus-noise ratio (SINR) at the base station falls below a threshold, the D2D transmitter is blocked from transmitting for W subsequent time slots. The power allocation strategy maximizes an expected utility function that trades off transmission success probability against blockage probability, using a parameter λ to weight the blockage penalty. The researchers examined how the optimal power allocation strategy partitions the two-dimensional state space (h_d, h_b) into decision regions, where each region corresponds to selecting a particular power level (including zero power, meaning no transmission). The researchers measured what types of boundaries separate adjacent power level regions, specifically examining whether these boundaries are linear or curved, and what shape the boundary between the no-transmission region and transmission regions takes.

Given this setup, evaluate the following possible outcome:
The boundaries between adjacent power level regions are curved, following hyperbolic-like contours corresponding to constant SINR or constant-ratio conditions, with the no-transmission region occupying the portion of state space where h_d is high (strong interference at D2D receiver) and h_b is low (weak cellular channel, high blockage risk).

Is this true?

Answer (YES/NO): NO